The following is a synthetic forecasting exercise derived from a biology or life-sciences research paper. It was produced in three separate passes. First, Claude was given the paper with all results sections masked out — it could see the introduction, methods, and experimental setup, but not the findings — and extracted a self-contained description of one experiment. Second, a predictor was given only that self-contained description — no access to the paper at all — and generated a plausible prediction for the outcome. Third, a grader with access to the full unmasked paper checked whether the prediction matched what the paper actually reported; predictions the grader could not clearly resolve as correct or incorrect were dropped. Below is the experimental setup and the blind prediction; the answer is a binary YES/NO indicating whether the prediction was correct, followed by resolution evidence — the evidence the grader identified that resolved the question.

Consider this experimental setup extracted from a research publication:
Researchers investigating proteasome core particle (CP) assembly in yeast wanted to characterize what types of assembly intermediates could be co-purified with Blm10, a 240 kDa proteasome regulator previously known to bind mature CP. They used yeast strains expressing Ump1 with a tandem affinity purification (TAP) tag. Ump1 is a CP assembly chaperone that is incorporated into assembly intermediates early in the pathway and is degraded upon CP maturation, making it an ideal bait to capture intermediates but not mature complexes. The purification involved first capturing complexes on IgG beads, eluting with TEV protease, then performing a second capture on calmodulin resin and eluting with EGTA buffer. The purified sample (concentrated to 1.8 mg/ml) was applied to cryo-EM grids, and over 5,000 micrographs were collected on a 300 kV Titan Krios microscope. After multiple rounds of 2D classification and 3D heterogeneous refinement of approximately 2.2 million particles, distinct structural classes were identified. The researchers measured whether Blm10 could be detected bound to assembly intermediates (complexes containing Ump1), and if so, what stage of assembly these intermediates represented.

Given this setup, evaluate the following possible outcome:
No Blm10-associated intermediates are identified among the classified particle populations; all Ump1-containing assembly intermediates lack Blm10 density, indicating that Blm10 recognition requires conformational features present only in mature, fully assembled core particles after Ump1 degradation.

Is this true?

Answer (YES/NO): NO